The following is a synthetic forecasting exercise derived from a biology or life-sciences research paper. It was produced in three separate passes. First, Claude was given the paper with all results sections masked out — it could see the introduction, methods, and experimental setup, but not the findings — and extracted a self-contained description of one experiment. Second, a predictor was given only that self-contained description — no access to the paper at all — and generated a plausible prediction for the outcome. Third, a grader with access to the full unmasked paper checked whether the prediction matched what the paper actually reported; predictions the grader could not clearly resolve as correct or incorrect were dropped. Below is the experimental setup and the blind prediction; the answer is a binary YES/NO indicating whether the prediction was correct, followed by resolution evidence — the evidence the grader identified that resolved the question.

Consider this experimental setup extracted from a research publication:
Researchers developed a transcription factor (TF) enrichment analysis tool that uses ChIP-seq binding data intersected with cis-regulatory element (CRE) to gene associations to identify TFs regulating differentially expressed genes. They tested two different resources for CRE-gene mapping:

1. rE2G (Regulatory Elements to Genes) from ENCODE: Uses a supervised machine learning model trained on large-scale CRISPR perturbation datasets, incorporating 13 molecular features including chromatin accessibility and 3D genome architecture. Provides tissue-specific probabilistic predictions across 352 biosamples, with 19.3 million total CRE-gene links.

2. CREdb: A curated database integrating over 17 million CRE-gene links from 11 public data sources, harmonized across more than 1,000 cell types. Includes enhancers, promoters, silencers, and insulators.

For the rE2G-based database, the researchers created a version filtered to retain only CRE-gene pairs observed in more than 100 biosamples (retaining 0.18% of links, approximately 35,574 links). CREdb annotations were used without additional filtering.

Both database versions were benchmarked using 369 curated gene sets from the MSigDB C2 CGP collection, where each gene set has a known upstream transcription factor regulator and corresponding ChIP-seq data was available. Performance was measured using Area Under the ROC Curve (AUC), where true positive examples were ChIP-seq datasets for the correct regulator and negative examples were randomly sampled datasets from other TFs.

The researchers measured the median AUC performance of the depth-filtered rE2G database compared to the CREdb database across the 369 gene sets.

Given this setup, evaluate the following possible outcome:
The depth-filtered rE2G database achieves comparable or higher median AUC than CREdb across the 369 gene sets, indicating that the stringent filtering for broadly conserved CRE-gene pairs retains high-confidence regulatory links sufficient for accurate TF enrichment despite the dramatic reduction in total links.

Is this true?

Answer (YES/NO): YES